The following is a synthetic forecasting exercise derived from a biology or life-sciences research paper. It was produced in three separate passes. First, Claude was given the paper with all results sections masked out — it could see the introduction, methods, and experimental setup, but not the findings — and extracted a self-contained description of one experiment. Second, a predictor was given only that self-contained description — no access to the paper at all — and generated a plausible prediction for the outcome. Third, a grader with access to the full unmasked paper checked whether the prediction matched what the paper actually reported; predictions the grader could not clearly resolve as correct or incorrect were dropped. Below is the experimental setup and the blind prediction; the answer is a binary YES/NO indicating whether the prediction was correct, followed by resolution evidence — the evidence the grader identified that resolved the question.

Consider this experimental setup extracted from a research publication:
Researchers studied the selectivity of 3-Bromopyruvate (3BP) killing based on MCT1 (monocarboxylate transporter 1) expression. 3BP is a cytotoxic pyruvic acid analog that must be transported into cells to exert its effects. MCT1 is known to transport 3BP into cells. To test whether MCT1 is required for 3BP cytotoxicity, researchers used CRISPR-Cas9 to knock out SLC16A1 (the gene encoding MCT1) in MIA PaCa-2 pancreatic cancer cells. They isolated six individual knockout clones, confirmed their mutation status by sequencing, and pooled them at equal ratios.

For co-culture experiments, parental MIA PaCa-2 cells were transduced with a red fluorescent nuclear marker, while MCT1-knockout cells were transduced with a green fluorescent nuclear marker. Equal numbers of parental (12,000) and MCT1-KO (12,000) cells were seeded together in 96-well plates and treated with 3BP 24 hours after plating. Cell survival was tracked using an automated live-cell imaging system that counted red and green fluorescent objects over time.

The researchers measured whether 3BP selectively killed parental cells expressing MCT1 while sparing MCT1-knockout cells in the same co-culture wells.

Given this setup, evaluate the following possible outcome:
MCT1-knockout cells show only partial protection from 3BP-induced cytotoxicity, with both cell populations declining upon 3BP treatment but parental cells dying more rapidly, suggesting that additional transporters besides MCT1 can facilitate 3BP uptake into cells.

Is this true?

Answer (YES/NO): NO